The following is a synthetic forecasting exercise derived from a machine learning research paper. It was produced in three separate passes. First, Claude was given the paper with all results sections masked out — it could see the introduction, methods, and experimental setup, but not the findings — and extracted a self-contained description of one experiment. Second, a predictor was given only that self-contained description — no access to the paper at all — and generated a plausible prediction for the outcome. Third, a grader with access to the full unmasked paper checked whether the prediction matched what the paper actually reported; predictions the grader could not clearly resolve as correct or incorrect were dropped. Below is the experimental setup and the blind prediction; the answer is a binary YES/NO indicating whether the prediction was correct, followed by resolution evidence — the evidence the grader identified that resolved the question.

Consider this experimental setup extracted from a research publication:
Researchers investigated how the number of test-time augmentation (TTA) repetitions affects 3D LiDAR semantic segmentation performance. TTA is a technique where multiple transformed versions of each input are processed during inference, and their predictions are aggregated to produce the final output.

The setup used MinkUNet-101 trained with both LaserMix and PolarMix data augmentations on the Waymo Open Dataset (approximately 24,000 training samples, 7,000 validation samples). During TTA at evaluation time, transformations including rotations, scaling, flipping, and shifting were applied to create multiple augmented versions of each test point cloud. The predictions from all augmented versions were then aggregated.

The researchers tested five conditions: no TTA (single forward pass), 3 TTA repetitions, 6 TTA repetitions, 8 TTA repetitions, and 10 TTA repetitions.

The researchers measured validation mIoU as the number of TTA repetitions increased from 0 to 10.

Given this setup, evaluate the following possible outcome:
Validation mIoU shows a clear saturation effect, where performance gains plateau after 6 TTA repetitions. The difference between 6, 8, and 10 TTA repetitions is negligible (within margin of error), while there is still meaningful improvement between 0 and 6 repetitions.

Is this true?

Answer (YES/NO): NO